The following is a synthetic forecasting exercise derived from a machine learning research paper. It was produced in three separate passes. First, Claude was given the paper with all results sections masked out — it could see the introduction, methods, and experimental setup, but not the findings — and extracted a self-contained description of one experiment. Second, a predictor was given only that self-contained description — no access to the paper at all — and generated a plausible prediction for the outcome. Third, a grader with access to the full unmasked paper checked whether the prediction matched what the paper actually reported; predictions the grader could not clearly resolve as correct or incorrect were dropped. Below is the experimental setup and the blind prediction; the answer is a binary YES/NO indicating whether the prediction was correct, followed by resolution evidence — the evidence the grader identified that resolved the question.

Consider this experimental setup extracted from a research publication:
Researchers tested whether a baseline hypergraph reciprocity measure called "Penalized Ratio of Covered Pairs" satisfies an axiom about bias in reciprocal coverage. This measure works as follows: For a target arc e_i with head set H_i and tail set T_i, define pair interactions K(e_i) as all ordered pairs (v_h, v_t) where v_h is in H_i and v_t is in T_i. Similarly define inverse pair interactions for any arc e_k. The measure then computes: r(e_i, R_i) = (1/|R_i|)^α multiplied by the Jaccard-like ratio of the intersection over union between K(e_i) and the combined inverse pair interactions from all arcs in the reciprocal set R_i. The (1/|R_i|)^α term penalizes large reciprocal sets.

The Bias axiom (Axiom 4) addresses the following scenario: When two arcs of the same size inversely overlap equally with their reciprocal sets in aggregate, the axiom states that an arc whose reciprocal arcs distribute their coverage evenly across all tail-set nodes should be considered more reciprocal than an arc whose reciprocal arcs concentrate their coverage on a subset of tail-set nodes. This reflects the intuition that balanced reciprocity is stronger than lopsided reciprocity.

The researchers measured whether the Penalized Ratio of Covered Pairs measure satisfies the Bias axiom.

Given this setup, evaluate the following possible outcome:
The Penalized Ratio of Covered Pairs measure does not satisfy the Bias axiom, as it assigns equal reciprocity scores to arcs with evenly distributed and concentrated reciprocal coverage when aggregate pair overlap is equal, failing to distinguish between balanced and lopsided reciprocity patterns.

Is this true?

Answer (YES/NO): YES